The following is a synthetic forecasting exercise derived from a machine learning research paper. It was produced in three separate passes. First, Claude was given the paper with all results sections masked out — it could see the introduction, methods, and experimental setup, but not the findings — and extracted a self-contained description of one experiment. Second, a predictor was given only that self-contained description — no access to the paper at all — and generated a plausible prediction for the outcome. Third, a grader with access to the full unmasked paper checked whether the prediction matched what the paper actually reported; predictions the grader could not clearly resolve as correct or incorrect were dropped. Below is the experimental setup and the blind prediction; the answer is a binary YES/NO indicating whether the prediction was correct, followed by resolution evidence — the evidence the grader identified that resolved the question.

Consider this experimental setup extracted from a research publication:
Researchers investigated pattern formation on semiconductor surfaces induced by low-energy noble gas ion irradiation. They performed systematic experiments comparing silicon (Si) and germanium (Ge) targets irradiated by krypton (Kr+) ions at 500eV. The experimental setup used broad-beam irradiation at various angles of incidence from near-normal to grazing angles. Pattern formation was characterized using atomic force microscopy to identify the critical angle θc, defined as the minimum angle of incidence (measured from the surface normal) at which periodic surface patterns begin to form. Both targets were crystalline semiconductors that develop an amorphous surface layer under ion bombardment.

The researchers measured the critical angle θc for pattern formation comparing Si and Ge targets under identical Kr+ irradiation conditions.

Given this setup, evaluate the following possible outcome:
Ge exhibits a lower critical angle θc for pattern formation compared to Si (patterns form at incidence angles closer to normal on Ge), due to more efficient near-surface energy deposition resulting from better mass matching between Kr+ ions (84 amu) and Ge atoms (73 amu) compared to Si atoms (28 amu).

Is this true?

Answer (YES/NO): NO